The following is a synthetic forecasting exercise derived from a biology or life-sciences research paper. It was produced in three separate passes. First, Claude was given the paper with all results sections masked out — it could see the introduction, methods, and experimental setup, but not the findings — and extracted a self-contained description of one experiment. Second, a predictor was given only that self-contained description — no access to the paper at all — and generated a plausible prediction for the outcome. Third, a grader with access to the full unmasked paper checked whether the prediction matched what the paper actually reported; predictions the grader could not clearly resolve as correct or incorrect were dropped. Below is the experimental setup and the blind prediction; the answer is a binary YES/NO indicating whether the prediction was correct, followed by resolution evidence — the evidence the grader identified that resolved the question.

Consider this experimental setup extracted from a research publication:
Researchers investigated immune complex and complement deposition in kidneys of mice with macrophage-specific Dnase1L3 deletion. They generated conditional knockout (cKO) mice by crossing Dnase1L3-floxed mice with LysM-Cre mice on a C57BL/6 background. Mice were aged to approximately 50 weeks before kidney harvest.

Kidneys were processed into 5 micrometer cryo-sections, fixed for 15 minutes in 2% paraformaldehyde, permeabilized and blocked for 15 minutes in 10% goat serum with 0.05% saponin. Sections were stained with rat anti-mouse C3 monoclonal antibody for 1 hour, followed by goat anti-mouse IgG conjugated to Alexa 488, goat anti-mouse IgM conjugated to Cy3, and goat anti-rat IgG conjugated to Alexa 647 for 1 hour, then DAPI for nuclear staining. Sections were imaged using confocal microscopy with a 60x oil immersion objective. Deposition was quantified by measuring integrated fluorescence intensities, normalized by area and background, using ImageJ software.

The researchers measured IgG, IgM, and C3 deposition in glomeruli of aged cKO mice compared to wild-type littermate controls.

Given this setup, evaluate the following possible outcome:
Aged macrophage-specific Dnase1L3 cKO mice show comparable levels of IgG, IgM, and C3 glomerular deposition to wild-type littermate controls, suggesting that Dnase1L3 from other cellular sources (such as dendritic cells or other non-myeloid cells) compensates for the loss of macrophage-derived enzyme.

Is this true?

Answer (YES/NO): NO